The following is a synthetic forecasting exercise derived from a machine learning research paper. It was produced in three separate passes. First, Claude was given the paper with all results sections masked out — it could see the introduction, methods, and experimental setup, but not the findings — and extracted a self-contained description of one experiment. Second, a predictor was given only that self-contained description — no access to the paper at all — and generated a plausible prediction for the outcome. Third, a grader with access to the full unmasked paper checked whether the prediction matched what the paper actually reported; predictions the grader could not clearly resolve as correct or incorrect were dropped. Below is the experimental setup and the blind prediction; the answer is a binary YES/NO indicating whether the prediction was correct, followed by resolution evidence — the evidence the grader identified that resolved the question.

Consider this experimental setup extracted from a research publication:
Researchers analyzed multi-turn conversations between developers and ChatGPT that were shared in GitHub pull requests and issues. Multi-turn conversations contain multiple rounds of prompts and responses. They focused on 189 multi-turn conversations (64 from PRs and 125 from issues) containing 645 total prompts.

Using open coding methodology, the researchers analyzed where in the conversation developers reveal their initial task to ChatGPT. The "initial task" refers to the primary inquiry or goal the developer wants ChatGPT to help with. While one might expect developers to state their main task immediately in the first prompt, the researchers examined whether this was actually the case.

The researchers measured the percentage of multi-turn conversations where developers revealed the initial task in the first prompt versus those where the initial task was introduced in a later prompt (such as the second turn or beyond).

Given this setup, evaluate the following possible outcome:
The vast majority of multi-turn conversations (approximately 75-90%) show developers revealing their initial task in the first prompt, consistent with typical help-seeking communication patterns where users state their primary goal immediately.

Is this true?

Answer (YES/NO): YES